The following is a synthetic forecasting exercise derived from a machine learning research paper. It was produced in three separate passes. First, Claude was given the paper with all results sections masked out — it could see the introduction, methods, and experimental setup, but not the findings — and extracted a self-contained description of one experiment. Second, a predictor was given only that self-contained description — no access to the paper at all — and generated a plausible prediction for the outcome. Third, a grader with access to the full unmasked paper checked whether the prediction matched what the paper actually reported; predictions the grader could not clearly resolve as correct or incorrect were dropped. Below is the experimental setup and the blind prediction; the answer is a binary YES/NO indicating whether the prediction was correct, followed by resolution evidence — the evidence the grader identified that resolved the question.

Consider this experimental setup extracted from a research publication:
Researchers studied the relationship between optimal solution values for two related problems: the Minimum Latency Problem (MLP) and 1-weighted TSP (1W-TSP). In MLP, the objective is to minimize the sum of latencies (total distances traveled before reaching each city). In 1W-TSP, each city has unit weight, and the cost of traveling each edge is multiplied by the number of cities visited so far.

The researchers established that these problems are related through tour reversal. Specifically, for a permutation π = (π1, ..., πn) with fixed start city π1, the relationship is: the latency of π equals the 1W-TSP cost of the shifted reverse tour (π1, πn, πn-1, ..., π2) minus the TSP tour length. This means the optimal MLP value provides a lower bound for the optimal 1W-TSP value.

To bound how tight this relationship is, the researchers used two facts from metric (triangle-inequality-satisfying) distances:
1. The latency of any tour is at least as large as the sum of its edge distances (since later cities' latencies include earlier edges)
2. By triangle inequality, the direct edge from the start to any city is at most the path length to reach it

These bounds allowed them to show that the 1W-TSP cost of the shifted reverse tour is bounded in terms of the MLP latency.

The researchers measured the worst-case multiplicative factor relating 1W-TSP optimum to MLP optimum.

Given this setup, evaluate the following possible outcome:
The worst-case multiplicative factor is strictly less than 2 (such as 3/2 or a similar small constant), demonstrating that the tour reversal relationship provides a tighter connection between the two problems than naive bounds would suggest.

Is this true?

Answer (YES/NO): NO